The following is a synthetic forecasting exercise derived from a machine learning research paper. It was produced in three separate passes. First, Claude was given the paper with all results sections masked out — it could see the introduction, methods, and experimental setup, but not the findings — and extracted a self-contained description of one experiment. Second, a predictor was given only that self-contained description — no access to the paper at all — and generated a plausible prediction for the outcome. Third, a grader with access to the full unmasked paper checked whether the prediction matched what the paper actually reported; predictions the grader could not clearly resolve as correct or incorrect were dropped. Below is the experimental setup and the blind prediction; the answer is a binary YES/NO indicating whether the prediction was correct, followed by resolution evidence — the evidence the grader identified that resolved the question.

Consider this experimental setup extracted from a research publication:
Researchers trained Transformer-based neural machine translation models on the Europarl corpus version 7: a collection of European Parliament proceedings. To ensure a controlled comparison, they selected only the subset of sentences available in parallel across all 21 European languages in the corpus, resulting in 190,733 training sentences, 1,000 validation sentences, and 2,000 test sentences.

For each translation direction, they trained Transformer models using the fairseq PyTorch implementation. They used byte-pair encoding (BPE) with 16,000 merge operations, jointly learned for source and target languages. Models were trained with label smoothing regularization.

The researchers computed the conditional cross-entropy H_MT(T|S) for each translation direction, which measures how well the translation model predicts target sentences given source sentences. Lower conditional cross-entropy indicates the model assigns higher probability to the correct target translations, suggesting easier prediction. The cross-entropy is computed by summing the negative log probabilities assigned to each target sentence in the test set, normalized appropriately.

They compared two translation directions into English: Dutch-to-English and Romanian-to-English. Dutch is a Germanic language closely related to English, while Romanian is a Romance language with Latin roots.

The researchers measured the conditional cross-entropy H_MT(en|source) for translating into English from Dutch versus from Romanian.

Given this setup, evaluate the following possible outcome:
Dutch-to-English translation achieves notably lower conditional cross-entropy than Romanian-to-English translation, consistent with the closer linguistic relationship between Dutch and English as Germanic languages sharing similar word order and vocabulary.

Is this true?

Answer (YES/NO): NO